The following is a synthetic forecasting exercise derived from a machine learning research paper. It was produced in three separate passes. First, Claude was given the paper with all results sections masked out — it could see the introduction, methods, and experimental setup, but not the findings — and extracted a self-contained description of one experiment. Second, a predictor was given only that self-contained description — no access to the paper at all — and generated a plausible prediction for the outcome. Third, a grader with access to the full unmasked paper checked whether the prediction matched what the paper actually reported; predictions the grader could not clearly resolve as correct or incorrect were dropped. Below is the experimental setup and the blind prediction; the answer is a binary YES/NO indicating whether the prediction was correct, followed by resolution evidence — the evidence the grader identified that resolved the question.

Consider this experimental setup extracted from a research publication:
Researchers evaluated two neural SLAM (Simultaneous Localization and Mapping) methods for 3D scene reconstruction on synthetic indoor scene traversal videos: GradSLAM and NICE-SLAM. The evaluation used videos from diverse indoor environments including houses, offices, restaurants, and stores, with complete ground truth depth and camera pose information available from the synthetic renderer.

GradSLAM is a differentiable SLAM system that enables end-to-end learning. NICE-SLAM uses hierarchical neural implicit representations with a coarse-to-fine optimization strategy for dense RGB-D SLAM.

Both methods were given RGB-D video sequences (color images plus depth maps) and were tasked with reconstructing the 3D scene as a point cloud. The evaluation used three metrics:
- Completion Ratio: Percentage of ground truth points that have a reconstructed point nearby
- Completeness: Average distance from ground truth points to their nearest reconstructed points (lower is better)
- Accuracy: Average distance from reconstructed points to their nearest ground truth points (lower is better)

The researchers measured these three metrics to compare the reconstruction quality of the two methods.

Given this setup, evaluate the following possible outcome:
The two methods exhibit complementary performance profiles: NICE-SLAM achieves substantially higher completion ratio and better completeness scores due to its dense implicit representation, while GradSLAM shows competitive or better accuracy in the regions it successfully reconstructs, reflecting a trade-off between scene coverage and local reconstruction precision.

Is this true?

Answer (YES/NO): NO